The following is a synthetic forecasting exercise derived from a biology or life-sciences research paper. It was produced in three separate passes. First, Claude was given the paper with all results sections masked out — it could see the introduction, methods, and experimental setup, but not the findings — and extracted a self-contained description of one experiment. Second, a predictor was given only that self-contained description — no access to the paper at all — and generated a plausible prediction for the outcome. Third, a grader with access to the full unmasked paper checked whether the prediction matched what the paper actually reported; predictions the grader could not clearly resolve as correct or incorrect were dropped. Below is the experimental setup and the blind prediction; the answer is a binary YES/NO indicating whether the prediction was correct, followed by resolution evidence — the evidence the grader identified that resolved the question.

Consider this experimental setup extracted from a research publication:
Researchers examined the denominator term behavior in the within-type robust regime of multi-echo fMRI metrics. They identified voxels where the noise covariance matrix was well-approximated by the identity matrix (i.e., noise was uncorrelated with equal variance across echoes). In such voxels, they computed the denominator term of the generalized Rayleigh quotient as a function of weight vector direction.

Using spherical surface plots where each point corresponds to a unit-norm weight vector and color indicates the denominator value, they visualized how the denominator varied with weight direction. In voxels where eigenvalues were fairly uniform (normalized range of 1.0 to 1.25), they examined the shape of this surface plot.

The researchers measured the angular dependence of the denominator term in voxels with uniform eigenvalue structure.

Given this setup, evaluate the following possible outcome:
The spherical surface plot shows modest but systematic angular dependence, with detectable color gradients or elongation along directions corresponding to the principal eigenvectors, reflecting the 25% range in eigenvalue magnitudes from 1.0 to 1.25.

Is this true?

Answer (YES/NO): NO